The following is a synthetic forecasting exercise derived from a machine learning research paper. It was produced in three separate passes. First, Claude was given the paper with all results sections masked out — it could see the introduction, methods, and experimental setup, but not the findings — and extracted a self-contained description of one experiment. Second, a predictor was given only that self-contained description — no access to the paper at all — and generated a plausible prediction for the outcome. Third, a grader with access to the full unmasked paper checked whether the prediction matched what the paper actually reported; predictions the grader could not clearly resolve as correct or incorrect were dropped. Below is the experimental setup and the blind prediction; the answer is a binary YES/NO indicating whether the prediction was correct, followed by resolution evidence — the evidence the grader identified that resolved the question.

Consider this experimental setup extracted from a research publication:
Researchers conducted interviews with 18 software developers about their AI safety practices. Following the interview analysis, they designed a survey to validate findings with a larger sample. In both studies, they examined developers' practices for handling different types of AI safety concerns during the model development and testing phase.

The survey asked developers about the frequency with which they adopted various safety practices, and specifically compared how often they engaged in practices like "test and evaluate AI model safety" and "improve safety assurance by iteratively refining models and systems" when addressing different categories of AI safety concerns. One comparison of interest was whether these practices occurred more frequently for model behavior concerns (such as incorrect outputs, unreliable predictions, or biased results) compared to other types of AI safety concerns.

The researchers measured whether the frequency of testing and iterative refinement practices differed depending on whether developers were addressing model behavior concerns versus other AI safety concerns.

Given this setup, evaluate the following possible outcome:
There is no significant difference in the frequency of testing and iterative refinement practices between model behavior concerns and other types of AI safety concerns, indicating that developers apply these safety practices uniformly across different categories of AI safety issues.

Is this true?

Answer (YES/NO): NO